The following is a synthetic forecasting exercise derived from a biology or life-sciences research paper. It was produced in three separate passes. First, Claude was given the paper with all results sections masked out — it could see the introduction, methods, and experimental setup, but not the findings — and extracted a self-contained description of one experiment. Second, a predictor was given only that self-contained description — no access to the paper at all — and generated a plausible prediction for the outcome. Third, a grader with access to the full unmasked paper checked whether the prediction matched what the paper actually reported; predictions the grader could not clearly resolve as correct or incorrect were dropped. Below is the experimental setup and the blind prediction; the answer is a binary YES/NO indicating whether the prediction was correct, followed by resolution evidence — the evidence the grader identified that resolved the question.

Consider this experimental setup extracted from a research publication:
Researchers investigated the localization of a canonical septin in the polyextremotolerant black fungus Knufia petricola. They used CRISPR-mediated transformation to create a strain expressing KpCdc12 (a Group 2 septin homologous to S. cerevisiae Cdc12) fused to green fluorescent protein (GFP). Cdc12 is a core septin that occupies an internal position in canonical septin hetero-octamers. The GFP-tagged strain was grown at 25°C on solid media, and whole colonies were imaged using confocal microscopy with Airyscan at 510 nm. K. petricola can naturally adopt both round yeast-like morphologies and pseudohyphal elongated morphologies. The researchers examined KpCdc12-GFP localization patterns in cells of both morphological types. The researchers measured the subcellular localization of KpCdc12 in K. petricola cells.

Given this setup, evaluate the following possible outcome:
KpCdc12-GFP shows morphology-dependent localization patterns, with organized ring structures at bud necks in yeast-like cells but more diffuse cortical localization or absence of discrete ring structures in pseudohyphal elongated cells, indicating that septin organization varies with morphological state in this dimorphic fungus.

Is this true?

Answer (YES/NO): NO